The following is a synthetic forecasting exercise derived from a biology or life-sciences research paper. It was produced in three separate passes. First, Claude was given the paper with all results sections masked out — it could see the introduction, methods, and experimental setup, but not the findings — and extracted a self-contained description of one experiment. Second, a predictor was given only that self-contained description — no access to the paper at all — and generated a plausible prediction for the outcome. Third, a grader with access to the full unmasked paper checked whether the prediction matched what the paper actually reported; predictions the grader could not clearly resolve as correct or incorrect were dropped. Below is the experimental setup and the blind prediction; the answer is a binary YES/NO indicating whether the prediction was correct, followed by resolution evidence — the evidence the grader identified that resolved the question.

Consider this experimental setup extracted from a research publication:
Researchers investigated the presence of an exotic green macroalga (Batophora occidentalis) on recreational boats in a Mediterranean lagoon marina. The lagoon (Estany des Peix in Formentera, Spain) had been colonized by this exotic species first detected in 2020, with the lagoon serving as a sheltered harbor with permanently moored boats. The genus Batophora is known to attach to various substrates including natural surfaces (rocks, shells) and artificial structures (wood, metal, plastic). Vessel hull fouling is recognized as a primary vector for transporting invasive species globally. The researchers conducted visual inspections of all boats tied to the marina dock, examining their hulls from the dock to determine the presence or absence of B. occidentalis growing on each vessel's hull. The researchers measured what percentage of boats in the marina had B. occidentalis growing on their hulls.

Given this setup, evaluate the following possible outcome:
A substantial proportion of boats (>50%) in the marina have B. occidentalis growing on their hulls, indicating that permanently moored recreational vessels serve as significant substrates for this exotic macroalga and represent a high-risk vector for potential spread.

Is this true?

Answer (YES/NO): NO